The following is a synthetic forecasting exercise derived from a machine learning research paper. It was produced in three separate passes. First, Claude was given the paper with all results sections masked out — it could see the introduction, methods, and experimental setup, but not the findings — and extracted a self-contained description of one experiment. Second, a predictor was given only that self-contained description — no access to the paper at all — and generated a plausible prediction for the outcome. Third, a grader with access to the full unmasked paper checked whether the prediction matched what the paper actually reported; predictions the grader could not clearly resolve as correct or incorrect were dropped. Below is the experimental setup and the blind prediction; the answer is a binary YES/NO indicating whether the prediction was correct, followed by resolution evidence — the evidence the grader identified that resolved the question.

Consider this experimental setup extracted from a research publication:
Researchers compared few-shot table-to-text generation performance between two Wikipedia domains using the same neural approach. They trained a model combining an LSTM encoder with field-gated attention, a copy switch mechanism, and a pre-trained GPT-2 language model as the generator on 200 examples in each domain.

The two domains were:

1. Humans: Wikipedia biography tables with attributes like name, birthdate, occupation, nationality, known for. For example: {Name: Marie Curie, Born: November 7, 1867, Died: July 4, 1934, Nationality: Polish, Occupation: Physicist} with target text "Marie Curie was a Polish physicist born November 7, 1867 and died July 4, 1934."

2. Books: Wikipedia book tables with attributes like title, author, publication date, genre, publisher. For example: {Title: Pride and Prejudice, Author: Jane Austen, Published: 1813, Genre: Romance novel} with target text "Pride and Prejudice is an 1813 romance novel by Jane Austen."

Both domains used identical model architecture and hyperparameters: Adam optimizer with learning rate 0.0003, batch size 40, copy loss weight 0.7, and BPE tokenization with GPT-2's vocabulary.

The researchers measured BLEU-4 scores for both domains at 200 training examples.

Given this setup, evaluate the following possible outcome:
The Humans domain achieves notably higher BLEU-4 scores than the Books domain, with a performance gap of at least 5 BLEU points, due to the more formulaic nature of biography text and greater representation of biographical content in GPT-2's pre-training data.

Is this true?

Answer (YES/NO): NO